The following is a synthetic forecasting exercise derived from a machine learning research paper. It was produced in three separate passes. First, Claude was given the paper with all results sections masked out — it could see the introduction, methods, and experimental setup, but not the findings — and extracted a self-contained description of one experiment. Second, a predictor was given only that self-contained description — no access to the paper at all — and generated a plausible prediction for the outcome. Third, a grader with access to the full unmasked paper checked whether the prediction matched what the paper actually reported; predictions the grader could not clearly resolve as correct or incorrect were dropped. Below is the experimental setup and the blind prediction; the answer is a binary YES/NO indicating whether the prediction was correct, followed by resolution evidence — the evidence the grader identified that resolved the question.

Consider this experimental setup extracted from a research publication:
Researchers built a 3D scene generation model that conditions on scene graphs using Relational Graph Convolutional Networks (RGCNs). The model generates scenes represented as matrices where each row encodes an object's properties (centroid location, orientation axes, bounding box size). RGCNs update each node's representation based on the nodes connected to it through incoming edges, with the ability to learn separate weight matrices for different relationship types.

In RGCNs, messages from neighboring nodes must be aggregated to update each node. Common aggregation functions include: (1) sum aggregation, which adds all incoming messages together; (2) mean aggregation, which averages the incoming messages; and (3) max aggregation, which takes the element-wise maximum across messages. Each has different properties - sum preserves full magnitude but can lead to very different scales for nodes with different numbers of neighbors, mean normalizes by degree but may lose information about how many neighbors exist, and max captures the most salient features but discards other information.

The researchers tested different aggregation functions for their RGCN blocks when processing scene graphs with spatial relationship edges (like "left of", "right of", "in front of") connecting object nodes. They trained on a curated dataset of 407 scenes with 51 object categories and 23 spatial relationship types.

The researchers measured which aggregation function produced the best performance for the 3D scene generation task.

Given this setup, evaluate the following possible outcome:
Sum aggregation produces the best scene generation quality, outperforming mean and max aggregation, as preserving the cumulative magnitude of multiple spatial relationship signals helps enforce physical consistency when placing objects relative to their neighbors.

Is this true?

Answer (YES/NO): NO